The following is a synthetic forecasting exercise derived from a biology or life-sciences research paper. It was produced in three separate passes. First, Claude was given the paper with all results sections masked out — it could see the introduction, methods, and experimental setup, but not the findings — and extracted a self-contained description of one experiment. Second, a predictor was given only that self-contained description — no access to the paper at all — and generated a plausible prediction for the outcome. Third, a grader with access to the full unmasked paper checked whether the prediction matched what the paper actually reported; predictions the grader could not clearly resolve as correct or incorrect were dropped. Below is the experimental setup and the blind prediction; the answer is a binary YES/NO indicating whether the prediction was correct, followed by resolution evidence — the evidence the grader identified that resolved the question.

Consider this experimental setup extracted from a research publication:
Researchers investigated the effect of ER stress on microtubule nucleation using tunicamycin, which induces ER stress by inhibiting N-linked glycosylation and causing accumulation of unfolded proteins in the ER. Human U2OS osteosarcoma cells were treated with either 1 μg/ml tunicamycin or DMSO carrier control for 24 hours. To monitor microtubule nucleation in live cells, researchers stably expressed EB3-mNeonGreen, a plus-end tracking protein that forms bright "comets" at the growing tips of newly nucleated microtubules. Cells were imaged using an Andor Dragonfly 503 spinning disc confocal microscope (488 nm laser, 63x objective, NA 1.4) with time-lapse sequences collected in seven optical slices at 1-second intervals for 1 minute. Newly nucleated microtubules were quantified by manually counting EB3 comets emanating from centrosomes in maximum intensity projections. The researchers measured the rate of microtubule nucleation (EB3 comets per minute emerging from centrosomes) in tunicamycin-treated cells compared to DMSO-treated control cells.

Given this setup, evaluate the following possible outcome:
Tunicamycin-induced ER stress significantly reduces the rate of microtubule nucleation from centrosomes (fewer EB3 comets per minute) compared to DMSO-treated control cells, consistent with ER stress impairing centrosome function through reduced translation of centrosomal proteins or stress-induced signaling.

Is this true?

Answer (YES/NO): NO